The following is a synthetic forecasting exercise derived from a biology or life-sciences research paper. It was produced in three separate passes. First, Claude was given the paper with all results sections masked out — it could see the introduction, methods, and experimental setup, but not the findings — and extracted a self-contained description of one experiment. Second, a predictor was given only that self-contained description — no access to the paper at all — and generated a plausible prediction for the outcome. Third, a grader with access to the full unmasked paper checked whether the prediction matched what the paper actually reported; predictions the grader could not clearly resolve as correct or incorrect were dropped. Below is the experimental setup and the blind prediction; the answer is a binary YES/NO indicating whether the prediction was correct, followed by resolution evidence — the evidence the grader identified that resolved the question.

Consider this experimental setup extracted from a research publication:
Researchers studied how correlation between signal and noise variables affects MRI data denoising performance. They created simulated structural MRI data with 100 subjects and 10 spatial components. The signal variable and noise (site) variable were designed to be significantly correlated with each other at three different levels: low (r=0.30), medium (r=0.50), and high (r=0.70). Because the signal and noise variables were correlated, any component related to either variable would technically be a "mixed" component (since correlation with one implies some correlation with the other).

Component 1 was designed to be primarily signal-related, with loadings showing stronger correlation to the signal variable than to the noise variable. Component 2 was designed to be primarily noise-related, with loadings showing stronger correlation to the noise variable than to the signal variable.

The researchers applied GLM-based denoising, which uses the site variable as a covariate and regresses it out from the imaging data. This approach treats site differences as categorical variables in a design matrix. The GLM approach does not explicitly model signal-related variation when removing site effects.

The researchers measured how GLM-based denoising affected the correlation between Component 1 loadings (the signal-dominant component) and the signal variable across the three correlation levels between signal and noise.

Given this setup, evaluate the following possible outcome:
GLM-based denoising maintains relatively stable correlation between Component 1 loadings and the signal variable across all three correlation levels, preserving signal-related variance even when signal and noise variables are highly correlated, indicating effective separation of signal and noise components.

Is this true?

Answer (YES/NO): NO